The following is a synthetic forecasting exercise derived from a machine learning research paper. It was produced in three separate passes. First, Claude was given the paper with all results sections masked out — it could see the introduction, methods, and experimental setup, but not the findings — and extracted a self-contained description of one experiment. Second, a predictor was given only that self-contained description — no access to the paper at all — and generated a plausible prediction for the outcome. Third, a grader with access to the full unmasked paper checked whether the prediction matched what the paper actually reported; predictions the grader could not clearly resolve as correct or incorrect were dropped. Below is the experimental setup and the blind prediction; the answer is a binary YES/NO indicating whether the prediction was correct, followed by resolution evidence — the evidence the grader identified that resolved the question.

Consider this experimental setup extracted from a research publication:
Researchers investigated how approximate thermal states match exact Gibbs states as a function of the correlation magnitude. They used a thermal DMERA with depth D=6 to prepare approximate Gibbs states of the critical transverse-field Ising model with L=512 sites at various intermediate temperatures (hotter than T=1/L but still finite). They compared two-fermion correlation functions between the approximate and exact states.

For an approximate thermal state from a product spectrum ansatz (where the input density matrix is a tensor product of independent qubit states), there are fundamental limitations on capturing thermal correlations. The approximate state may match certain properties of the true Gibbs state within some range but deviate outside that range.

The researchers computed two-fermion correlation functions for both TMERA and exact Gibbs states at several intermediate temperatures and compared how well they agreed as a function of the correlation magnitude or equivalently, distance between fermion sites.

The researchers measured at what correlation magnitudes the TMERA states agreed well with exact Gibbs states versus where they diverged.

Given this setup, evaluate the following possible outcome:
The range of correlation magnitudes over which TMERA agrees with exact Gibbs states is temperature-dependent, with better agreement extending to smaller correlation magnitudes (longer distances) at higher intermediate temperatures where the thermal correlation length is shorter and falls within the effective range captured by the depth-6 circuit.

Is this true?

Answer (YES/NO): NO